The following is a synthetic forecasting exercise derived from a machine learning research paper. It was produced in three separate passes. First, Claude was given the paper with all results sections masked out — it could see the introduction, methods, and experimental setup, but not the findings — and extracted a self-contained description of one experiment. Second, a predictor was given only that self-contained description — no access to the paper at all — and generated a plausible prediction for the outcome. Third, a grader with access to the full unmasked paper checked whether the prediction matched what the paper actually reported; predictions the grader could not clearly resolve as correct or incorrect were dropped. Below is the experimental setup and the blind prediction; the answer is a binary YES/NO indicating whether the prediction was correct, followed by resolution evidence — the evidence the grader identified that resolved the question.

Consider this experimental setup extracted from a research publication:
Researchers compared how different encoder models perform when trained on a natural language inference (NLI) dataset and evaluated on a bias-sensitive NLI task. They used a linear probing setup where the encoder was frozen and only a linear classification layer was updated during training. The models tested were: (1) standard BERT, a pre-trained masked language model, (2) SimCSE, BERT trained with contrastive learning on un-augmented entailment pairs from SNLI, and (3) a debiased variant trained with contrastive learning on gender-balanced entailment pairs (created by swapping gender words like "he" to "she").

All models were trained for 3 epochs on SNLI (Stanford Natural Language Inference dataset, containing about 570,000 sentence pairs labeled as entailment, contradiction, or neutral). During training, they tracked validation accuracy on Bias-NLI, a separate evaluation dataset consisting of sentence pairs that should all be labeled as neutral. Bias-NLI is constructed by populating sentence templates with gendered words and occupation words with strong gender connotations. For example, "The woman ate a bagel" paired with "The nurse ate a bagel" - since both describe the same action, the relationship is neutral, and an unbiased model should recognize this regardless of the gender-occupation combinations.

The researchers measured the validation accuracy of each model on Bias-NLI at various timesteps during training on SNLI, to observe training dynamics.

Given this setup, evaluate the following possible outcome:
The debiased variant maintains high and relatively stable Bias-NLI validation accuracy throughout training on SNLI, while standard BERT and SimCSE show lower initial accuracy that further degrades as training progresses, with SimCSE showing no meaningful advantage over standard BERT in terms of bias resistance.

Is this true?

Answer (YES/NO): NO